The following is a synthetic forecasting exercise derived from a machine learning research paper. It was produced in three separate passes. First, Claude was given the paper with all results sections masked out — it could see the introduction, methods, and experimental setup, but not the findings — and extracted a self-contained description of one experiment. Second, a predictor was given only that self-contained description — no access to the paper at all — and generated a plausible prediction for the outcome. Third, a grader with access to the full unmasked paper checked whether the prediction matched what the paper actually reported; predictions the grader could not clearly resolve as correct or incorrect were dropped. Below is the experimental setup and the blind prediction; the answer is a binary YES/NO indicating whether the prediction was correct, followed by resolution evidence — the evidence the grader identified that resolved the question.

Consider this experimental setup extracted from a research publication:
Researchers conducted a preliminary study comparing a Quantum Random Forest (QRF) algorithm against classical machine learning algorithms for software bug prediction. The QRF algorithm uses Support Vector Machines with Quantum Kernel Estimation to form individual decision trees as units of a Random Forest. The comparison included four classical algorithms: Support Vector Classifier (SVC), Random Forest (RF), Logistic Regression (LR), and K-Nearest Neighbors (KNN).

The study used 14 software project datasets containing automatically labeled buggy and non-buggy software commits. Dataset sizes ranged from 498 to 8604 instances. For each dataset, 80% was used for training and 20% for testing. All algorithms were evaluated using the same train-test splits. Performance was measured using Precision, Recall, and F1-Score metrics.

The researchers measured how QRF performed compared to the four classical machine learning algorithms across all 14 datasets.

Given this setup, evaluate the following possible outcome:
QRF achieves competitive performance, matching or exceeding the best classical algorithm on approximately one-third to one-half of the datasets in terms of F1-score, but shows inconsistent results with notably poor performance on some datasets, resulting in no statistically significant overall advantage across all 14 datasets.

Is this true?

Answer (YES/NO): NO